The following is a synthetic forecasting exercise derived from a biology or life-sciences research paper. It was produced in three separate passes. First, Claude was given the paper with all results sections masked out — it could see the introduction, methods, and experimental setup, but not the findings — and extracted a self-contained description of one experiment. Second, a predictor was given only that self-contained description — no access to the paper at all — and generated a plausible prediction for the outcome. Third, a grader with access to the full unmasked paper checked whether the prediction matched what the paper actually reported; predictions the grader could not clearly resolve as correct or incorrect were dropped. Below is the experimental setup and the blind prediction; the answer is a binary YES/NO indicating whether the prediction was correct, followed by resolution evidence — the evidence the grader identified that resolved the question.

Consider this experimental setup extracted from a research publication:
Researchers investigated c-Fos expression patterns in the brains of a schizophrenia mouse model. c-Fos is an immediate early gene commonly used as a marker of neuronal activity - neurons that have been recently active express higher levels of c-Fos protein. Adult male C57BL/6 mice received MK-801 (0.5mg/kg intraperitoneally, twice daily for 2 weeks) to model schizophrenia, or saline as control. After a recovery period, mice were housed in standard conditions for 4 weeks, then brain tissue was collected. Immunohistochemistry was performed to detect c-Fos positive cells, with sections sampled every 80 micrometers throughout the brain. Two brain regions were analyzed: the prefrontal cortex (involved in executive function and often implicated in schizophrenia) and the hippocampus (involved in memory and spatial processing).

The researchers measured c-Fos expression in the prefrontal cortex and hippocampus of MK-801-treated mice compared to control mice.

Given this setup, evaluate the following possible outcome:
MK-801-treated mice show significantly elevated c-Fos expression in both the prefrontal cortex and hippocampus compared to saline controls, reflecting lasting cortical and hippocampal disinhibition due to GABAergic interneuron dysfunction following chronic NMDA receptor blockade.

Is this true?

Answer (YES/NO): NO